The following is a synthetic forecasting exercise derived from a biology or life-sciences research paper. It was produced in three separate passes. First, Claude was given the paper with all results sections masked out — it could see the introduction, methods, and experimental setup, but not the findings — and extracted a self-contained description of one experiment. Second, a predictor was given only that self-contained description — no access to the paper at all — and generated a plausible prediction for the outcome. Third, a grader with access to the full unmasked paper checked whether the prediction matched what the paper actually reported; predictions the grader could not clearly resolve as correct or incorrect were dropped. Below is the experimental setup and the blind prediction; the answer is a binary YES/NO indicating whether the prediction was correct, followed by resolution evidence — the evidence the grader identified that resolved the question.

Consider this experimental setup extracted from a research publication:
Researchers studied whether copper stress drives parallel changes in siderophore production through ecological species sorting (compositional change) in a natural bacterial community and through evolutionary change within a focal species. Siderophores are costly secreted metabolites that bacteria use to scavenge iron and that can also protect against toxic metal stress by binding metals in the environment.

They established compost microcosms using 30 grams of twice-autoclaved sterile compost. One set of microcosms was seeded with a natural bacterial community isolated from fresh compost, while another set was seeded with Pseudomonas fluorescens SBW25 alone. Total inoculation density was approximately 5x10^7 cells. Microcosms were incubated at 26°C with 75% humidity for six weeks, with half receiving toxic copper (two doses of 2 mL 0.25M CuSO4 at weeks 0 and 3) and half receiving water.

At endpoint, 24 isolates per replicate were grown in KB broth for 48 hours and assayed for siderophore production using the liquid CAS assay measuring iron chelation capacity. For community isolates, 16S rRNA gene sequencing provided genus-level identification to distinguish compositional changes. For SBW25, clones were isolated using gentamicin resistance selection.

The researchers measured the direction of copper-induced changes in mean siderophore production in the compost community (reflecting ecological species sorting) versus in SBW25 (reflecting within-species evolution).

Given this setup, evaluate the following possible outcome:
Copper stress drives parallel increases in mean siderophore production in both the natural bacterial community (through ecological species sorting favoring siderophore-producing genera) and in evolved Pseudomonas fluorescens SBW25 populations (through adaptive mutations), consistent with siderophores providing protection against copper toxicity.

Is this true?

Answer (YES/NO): NO